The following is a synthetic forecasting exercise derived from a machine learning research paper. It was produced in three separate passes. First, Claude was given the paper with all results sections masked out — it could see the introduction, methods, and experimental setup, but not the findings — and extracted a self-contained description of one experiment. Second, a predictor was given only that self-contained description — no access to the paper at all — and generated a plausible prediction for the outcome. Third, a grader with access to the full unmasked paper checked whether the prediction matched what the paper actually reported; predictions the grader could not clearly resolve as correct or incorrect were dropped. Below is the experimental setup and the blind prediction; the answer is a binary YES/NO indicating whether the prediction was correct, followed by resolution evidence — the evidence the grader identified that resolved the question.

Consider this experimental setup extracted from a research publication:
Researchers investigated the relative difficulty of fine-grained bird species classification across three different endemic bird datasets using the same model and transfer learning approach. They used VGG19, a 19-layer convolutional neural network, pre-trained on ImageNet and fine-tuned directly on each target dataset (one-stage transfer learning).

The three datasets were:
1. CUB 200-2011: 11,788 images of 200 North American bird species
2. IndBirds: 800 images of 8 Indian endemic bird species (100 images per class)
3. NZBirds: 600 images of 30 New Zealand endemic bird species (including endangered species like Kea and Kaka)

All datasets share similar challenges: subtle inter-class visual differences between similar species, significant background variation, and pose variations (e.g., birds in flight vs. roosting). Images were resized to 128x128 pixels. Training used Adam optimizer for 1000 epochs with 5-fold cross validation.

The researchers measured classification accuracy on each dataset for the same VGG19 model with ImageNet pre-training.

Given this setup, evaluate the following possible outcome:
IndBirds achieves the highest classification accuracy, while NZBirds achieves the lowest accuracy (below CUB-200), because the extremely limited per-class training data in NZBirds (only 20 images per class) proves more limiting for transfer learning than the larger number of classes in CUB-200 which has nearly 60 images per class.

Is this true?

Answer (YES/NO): YES